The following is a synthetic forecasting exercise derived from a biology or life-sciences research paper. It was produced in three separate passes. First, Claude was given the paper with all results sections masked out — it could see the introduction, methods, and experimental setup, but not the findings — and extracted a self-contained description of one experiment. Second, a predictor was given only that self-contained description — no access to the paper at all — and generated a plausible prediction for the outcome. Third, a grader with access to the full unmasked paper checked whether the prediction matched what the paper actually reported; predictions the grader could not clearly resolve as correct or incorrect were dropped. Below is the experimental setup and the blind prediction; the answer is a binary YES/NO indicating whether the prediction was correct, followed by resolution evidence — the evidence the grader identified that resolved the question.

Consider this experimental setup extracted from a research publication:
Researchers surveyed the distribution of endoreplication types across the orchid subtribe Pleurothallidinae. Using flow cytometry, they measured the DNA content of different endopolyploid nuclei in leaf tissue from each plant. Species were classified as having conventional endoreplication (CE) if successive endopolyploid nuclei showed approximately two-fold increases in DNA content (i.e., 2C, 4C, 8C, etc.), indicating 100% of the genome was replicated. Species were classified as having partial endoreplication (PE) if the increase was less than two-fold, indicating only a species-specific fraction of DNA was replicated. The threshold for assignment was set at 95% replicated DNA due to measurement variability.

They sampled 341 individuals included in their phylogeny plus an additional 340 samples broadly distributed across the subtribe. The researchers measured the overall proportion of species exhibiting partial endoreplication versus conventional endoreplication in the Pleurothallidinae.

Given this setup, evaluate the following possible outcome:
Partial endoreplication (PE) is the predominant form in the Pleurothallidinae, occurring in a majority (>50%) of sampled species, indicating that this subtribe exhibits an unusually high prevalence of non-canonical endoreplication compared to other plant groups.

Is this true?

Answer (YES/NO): NO